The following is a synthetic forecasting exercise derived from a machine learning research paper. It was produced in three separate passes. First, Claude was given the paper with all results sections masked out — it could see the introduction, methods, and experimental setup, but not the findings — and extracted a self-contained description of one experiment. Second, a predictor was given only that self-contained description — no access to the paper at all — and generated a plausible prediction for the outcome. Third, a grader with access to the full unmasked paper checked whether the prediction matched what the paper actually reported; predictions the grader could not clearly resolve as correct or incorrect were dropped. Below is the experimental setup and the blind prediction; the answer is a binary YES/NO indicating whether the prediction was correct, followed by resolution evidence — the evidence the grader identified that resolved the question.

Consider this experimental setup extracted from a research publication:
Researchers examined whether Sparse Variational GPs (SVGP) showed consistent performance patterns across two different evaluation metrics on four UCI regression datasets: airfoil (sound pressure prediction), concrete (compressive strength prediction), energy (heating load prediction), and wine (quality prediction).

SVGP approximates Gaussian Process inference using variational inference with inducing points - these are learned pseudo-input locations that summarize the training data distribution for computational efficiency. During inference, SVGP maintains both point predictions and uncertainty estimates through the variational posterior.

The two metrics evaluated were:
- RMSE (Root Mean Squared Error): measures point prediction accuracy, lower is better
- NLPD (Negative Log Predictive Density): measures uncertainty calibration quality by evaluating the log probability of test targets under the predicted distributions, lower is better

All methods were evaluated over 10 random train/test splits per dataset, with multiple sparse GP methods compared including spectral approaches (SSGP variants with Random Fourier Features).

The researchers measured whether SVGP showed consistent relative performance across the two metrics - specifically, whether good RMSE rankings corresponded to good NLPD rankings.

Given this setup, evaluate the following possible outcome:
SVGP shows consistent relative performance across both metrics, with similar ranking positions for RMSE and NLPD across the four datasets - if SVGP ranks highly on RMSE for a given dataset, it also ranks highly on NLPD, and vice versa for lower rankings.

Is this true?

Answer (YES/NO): NO